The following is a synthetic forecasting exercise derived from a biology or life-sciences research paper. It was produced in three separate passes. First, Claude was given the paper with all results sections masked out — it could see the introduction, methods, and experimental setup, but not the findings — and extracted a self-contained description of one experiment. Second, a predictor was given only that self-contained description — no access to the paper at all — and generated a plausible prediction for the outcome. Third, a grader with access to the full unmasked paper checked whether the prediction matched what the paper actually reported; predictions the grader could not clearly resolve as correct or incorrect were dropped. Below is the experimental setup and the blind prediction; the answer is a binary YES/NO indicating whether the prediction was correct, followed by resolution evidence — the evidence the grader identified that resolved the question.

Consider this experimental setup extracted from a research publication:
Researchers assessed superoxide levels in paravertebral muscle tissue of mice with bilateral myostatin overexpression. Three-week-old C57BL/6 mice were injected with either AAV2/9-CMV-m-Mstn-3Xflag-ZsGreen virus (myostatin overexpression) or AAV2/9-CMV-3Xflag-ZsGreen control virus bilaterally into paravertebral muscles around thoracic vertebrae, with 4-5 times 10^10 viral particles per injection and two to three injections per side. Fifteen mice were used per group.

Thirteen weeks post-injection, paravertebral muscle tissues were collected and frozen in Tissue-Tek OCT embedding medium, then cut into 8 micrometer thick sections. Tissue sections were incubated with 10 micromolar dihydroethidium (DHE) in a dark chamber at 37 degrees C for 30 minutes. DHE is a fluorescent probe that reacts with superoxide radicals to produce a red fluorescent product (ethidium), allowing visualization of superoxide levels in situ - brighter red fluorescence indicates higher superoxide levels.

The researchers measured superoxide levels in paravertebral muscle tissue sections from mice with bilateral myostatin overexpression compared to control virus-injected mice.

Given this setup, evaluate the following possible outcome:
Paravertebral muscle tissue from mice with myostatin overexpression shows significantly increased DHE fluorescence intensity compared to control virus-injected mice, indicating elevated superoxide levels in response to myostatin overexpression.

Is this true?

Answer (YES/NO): YES